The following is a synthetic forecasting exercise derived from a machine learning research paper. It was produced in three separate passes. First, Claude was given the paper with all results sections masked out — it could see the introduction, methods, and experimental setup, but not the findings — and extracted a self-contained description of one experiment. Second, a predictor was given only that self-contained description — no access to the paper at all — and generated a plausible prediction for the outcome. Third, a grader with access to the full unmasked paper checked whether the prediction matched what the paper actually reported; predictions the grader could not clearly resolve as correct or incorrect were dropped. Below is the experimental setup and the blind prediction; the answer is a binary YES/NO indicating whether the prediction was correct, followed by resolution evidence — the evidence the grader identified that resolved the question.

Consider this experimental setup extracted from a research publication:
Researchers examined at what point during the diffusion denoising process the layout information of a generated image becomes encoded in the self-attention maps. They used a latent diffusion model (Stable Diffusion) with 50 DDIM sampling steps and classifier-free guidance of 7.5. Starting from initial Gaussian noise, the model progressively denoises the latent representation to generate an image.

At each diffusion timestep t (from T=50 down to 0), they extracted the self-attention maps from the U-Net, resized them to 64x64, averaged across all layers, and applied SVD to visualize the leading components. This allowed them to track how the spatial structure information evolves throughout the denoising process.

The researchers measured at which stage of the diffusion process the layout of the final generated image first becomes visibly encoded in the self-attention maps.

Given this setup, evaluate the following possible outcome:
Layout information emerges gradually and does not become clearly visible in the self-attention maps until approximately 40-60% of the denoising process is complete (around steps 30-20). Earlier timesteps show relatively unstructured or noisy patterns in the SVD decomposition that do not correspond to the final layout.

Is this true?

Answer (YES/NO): NO